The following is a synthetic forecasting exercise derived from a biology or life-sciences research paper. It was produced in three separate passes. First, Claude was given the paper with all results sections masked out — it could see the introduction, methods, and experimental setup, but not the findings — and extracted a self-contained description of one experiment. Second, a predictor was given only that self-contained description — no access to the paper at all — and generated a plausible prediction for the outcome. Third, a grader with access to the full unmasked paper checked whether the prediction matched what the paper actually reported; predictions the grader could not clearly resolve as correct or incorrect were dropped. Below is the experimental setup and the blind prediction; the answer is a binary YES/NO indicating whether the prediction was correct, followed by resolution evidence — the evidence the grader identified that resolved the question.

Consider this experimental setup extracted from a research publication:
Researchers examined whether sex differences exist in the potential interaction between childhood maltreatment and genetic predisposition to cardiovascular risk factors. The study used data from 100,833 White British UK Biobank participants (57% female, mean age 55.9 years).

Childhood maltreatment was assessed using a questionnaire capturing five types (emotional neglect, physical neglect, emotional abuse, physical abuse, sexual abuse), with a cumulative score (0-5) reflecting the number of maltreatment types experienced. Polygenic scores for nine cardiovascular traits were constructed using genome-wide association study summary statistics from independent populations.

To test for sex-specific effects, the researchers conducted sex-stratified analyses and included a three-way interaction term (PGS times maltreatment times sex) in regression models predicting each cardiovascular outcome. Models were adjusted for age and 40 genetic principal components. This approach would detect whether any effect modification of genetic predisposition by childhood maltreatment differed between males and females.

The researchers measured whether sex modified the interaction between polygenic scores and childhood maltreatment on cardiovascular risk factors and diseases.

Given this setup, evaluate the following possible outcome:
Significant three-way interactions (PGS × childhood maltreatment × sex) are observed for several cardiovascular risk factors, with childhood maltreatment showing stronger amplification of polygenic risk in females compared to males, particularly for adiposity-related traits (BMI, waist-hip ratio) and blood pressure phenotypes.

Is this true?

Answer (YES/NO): NO